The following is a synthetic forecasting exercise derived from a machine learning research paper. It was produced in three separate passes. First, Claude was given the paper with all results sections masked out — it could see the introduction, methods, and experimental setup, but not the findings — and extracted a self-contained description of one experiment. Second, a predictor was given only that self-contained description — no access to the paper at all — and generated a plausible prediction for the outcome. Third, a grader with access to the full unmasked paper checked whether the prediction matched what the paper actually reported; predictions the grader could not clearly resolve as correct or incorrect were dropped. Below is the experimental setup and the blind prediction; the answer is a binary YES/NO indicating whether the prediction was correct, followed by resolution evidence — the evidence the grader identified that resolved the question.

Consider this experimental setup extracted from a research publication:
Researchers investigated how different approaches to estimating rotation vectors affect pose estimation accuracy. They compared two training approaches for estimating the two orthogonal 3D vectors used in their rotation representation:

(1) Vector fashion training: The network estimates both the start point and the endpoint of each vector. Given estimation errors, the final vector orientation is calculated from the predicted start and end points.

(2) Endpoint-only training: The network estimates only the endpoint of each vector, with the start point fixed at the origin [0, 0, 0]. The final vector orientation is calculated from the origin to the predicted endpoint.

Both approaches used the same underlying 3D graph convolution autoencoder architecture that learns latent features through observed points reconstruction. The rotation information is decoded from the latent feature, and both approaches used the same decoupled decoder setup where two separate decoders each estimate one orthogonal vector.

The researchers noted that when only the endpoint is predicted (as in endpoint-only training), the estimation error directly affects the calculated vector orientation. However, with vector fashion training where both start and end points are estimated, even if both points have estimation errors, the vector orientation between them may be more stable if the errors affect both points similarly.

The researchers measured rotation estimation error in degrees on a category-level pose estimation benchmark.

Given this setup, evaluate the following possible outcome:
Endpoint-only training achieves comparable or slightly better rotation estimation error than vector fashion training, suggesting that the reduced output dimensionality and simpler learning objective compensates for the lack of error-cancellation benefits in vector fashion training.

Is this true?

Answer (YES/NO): NO